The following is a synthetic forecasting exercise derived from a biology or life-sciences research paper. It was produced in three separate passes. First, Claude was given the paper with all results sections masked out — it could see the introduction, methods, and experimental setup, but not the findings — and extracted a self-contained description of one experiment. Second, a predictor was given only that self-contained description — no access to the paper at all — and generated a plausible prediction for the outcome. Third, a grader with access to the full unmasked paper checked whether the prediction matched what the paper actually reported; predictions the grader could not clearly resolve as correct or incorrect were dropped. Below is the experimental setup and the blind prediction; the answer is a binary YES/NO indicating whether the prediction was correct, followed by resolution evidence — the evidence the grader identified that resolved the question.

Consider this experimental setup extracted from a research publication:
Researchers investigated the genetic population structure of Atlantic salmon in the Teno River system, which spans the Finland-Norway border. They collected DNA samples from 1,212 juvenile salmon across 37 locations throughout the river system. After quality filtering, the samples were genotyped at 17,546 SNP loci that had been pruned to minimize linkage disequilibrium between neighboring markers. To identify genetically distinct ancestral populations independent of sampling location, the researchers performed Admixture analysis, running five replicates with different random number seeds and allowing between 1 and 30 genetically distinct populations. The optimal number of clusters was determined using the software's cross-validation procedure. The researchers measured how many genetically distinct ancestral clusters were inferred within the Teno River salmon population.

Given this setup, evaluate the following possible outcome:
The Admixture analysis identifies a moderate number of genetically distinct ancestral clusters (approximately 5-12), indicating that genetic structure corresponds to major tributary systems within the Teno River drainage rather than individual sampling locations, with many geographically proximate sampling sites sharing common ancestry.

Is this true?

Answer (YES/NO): NO